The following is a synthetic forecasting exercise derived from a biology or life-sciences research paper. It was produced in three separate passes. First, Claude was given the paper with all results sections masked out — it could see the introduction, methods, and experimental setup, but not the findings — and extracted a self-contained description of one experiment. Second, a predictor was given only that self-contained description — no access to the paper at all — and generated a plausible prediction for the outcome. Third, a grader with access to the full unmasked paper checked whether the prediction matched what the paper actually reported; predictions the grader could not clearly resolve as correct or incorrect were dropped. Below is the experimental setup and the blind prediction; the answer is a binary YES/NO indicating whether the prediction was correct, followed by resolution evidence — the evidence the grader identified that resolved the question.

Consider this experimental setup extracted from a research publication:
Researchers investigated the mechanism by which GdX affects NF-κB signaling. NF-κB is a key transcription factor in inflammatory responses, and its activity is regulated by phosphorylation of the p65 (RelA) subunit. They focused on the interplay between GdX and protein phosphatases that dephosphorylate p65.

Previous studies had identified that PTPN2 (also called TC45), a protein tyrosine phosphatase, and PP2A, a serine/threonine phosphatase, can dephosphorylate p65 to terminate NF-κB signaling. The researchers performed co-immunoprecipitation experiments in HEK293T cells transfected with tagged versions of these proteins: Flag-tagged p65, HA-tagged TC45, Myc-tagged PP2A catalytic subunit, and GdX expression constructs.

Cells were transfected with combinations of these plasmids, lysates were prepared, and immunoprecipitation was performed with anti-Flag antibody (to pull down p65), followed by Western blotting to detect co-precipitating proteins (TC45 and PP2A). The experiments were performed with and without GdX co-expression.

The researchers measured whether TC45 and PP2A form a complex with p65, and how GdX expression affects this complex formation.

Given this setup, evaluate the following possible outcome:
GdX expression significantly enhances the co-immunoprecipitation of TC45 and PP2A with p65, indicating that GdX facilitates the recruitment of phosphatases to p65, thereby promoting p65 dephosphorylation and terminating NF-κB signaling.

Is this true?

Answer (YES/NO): NO